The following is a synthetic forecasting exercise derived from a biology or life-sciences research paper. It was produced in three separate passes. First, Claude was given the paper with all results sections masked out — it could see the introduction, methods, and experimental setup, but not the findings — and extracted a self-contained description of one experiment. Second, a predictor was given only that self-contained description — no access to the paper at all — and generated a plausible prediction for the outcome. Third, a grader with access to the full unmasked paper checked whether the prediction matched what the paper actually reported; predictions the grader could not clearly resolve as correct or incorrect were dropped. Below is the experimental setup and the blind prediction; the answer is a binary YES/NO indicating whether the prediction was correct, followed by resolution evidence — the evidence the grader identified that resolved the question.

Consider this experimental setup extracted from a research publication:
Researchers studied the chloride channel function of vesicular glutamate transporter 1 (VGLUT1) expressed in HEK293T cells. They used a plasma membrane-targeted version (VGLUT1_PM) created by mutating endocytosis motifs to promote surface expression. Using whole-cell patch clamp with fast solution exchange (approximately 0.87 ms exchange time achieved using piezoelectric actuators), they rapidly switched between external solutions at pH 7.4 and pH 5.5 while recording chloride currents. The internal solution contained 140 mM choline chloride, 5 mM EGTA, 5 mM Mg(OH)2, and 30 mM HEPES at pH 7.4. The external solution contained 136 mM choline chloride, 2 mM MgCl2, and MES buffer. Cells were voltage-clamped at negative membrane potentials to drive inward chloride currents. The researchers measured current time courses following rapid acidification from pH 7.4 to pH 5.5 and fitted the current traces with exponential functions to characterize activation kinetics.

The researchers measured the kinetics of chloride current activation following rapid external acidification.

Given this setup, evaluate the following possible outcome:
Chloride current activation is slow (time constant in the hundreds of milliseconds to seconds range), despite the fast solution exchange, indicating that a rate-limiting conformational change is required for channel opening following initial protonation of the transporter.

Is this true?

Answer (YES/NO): NO